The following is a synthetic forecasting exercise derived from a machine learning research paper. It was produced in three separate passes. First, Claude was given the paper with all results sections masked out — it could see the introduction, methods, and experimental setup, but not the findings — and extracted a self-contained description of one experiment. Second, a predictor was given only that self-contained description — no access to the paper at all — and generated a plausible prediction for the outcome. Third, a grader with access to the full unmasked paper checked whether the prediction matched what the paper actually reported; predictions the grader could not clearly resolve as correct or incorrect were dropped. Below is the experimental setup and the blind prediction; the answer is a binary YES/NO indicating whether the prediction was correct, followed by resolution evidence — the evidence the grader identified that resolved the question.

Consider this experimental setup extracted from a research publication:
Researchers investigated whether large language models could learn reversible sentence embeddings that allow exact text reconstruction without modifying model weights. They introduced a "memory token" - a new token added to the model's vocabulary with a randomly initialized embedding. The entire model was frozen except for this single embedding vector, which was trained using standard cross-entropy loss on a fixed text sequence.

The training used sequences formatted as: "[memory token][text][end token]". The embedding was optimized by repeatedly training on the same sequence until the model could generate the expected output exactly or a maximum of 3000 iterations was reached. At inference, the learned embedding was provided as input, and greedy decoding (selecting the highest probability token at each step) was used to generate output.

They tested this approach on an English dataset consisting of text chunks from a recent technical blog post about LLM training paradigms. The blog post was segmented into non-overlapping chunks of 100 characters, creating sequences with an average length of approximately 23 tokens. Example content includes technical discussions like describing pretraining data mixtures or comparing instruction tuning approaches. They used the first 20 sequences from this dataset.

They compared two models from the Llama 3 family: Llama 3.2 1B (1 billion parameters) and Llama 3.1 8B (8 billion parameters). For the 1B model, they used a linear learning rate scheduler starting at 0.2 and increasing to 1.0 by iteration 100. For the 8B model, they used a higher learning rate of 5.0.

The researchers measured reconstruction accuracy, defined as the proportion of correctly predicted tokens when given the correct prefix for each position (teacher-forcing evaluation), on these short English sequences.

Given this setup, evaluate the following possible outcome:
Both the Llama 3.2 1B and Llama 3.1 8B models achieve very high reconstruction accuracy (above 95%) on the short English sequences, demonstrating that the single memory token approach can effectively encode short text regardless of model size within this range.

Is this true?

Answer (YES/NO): NO